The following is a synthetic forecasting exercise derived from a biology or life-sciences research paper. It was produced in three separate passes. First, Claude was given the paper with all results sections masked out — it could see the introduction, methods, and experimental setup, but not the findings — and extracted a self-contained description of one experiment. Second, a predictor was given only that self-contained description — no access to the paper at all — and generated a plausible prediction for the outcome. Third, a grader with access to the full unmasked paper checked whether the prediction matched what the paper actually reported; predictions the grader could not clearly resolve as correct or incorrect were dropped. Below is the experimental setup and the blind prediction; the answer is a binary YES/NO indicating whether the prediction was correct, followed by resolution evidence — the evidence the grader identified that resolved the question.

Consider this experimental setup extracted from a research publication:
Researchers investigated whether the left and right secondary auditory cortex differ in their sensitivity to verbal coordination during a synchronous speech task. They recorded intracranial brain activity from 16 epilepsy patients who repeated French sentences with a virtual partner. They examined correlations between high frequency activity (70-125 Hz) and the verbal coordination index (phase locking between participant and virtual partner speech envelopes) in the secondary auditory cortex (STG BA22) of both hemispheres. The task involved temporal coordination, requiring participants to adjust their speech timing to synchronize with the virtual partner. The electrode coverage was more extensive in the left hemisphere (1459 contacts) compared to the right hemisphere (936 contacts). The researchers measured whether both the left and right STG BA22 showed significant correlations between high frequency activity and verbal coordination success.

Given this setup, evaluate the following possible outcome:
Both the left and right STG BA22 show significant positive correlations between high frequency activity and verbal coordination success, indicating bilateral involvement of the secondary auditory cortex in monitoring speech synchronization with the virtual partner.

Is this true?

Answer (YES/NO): NO